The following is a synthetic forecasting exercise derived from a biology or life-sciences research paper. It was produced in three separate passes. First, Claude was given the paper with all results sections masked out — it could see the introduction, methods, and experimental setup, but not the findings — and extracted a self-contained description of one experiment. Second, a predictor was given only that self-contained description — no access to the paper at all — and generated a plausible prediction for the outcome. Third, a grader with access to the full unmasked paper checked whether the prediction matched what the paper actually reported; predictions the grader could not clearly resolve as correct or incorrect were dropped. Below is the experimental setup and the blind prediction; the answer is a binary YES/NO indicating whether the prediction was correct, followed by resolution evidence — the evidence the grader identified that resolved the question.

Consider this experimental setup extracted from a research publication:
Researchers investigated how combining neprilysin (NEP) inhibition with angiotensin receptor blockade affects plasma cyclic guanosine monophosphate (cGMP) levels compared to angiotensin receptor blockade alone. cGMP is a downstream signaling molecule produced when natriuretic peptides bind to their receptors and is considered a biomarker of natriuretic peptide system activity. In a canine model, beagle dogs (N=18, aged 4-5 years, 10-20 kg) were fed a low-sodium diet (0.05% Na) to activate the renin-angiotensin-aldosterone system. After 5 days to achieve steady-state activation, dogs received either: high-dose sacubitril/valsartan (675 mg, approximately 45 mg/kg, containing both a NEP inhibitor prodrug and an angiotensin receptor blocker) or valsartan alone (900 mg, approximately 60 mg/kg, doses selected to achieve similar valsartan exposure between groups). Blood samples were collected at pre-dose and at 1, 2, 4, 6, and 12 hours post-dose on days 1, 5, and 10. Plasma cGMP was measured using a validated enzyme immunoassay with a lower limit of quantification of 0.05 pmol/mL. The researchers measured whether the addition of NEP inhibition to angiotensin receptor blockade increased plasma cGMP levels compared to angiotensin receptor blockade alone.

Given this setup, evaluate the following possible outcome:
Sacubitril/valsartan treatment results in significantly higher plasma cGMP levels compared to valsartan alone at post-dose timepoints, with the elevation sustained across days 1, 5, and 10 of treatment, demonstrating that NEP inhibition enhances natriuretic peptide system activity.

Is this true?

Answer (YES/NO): YES